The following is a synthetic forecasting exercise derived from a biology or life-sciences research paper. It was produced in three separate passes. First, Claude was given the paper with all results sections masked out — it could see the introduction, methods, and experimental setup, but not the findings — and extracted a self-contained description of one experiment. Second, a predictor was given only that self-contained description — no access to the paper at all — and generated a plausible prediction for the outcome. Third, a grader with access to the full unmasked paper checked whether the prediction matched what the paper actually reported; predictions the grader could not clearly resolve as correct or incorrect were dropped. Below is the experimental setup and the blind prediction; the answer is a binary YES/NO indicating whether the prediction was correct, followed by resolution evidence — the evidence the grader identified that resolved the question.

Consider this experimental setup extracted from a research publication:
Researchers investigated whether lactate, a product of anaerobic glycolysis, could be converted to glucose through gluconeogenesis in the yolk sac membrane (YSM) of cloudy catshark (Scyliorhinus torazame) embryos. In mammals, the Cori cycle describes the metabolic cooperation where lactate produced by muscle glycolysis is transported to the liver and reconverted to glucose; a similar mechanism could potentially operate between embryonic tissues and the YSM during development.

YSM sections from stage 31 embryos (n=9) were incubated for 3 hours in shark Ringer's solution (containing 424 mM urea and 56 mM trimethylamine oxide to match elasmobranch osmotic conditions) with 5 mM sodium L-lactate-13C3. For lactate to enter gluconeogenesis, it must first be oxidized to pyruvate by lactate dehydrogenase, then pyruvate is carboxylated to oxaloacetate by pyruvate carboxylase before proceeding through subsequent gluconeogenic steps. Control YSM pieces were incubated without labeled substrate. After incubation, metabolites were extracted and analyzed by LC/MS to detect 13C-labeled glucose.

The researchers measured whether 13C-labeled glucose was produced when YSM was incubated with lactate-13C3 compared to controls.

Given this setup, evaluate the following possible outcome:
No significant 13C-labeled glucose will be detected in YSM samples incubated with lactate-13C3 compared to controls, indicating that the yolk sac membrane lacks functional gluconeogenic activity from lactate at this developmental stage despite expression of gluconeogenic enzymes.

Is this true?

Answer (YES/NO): NO